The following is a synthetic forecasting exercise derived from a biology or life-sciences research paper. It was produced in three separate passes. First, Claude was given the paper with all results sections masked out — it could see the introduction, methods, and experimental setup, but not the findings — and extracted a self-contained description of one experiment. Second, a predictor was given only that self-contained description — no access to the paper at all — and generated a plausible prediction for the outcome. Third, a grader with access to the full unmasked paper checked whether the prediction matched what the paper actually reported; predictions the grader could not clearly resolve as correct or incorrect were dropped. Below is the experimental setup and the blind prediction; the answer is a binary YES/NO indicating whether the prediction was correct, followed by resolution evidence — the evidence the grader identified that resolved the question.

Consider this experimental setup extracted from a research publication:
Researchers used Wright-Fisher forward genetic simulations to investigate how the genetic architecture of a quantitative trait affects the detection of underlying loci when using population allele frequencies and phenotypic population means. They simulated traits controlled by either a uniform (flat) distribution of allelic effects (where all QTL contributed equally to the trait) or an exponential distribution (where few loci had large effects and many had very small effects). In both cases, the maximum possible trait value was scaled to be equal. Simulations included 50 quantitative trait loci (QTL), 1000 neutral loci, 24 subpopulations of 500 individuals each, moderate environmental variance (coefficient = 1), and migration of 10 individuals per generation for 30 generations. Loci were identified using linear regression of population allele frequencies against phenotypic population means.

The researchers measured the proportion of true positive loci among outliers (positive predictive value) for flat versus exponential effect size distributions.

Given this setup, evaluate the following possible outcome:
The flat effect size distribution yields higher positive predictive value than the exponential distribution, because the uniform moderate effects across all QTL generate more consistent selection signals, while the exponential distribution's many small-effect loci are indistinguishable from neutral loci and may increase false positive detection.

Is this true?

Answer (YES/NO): YES